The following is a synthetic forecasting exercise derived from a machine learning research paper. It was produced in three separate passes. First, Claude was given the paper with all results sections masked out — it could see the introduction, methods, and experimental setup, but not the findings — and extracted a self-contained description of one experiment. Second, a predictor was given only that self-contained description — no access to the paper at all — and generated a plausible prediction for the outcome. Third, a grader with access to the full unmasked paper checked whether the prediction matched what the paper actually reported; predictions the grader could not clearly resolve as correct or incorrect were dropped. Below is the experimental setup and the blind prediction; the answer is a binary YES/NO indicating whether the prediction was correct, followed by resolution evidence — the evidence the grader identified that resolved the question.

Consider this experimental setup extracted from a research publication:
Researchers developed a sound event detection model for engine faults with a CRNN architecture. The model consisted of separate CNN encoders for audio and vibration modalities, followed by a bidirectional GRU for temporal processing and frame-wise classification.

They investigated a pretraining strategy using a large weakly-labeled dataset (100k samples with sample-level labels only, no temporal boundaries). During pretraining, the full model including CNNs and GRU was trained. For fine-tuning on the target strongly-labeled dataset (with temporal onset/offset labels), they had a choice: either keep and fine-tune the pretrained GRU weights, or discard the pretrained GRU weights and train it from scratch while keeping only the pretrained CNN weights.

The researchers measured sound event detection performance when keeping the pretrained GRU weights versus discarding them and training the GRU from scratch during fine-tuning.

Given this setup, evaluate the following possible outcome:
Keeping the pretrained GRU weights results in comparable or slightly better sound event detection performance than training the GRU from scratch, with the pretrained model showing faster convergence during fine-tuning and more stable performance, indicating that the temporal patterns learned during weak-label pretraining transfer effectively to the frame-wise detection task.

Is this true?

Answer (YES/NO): NO